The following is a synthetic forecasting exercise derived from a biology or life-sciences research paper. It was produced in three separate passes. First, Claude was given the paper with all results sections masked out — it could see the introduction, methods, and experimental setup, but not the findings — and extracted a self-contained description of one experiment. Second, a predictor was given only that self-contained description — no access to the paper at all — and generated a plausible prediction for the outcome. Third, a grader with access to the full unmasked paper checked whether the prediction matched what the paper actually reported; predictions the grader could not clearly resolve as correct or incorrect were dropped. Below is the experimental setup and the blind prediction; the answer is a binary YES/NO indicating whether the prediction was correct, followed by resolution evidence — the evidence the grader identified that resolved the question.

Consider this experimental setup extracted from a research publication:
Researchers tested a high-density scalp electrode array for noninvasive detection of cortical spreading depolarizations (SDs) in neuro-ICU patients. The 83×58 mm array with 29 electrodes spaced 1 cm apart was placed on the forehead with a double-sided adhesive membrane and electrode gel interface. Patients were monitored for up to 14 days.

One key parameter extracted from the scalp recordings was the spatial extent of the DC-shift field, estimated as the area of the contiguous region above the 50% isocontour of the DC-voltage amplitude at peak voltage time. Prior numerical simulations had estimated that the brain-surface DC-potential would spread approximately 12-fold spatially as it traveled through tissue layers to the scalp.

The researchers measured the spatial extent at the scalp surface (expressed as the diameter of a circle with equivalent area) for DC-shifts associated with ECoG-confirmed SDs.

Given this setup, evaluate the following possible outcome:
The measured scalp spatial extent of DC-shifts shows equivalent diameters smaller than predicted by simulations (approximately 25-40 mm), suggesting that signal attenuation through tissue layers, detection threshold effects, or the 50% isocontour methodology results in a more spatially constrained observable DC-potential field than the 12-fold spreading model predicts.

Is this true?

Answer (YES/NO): NO